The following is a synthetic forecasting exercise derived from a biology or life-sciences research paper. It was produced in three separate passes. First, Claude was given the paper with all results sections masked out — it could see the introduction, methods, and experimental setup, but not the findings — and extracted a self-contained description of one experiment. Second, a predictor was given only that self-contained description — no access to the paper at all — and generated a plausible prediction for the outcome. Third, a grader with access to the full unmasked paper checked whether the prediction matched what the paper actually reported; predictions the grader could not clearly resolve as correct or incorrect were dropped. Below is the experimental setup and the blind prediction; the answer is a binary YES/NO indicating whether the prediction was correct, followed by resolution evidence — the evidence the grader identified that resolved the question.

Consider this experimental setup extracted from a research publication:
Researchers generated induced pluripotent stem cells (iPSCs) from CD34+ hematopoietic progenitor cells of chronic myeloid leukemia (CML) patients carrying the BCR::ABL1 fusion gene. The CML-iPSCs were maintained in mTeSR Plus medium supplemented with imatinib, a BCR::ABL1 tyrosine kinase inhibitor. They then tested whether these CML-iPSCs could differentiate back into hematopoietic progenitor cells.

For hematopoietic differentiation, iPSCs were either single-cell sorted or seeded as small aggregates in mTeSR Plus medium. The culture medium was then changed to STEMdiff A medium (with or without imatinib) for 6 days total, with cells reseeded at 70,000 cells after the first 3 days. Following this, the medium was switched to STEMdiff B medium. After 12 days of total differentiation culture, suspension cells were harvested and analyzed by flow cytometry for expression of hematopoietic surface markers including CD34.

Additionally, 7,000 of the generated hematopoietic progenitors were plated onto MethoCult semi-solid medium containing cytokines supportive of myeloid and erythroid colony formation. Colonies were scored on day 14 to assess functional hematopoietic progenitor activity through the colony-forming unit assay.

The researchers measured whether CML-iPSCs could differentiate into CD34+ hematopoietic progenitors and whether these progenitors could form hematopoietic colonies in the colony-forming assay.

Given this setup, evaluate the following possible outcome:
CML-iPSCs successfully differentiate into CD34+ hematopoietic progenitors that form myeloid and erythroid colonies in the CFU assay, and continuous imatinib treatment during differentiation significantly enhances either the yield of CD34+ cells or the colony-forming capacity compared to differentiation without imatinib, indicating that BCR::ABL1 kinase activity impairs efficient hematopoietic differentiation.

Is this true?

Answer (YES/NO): NO